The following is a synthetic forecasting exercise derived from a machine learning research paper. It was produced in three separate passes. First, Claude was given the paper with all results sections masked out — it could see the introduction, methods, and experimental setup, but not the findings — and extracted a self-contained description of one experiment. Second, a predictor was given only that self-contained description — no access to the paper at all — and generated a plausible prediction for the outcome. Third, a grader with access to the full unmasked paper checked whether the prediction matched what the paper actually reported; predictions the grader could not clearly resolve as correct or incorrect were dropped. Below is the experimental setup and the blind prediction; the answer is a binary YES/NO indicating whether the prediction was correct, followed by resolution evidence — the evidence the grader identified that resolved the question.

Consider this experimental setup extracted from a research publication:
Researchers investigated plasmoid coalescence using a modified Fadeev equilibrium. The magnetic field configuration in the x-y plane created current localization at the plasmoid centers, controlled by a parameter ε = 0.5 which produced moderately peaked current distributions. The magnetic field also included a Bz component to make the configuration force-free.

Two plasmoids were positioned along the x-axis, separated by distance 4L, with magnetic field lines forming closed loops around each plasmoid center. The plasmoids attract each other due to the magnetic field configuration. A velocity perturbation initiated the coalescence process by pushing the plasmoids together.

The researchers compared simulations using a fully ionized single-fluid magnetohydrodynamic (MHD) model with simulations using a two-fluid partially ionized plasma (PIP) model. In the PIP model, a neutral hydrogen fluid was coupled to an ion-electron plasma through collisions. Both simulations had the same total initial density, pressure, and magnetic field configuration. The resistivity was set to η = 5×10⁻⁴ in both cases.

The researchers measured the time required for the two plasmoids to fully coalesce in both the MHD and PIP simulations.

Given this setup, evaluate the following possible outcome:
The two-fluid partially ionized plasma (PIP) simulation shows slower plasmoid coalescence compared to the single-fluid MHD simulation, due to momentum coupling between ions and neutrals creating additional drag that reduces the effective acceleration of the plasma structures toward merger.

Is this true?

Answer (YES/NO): NO